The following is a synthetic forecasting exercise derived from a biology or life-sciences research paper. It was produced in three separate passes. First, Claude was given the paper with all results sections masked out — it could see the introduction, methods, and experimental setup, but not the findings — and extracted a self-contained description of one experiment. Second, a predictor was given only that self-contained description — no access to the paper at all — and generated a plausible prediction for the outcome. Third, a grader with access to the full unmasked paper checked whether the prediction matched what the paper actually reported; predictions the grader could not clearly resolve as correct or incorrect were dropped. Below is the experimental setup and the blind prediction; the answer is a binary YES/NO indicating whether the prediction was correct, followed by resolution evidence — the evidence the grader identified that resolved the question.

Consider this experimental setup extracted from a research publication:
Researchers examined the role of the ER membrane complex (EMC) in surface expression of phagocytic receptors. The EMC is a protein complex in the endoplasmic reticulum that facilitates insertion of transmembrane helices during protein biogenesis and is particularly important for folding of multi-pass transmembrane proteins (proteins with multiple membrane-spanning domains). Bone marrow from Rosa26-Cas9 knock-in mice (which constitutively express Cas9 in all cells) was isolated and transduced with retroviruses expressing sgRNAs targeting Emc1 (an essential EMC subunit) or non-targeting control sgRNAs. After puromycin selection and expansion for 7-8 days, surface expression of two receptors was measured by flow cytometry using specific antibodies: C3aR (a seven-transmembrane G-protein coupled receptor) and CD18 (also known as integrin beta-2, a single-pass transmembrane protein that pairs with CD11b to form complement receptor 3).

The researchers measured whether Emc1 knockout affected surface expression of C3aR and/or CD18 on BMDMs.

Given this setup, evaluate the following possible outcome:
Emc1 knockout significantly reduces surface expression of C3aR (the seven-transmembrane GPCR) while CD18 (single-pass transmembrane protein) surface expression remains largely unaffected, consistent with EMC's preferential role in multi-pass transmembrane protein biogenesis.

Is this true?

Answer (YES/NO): YES